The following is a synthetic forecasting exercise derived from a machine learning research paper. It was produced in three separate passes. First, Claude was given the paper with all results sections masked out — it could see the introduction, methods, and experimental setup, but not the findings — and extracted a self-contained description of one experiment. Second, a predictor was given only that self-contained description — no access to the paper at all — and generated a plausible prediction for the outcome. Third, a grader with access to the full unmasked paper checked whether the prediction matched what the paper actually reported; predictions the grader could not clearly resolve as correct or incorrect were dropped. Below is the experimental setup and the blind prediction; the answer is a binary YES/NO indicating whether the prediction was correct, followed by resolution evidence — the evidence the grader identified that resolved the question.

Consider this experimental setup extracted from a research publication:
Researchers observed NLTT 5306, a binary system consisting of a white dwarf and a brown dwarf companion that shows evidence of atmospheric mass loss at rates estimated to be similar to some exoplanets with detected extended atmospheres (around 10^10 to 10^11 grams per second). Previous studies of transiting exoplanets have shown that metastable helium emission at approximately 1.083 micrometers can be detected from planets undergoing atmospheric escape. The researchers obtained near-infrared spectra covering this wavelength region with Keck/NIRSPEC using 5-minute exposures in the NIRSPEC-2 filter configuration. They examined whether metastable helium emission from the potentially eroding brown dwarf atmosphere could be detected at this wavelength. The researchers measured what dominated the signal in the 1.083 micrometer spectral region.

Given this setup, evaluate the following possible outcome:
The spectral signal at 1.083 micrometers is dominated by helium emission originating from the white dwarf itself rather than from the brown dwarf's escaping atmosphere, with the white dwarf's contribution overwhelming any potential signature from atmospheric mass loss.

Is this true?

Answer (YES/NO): NO